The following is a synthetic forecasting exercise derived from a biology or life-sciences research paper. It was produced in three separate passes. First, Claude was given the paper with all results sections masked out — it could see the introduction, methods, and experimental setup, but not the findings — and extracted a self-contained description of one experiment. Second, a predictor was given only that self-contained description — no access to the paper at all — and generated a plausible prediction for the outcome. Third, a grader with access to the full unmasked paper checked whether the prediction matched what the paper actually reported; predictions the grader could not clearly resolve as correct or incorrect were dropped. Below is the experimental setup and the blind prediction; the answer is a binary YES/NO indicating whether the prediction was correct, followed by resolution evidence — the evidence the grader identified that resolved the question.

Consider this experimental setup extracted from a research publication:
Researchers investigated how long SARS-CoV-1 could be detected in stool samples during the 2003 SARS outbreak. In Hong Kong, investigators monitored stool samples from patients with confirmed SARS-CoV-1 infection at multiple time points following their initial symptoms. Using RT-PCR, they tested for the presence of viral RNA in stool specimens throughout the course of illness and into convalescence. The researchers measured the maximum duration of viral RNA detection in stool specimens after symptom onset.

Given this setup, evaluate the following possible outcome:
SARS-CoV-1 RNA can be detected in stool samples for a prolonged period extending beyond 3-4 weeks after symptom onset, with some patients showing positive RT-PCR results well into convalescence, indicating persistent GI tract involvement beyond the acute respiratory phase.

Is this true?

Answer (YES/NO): YES